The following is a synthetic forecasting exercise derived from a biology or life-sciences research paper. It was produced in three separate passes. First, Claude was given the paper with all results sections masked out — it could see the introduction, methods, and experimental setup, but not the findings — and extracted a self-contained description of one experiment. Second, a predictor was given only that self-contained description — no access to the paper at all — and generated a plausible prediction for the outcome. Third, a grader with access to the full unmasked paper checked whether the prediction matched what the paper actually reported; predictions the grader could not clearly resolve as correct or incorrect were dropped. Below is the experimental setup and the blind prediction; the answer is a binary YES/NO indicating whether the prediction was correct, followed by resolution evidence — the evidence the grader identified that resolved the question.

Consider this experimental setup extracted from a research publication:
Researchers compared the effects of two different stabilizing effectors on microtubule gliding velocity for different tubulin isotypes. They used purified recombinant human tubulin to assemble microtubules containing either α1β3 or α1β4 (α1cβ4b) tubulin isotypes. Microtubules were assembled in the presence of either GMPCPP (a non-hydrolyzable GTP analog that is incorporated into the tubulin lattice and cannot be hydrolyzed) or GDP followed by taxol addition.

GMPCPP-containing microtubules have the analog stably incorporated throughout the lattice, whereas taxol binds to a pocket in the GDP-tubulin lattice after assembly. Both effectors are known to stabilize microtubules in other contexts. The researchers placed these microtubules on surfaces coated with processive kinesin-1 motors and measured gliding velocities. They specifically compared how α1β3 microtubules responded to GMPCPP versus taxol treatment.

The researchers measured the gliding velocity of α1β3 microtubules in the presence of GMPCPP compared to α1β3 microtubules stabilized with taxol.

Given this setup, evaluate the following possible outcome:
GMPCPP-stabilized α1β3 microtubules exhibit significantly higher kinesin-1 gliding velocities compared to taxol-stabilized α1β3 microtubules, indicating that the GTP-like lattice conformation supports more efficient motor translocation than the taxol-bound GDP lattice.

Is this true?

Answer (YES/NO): YES